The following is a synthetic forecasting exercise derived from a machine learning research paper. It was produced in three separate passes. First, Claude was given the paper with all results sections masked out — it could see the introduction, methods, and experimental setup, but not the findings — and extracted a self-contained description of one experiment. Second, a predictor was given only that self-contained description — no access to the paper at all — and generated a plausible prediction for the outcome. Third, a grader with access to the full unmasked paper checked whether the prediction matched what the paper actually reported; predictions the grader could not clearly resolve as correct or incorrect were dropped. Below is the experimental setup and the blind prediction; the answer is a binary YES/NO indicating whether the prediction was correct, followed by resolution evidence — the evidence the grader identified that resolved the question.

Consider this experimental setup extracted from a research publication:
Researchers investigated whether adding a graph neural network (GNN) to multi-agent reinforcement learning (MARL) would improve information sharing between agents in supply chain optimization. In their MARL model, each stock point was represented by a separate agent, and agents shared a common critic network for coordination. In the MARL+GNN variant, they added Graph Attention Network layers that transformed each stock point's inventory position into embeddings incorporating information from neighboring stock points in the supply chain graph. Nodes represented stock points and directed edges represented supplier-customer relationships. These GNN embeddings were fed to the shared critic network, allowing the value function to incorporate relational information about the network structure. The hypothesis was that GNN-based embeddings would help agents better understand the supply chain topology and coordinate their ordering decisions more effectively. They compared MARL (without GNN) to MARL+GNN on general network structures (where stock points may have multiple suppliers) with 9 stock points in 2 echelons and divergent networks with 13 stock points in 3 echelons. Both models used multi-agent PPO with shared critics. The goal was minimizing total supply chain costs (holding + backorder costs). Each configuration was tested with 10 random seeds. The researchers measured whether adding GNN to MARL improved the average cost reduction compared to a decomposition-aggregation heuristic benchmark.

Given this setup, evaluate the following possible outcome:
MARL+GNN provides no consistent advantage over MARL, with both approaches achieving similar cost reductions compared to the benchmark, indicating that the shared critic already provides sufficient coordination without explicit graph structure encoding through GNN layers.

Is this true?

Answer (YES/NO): NO